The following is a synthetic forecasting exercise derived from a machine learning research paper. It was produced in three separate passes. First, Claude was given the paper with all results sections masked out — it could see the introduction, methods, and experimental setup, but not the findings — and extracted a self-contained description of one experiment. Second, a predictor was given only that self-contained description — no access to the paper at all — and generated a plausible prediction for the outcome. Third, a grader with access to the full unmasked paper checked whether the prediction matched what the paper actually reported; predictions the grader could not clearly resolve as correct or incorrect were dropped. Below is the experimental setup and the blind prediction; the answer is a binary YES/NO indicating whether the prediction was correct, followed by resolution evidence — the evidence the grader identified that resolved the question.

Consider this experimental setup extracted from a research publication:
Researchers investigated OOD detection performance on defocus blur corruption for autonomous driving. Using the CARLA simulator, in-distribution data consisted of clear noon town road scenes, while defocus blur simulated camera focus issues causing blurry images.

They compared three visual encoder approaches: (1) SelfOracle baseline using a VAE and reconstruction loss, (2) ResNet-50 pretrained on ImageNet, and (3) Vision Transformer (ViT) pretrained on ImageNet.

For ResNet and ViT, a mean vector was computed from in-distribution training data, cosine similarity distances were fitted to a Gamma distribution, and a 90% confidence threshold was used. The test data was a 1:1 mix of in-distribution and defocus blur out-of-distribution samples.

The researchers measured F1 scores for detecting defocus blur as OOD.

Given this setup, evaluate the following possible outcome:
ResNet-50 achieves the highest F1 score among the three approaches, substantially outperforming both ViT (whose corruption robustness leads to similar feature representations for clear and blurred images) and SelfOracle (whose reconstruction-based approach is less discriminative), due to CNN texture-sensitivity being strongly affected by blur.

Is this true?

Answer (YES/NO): YES